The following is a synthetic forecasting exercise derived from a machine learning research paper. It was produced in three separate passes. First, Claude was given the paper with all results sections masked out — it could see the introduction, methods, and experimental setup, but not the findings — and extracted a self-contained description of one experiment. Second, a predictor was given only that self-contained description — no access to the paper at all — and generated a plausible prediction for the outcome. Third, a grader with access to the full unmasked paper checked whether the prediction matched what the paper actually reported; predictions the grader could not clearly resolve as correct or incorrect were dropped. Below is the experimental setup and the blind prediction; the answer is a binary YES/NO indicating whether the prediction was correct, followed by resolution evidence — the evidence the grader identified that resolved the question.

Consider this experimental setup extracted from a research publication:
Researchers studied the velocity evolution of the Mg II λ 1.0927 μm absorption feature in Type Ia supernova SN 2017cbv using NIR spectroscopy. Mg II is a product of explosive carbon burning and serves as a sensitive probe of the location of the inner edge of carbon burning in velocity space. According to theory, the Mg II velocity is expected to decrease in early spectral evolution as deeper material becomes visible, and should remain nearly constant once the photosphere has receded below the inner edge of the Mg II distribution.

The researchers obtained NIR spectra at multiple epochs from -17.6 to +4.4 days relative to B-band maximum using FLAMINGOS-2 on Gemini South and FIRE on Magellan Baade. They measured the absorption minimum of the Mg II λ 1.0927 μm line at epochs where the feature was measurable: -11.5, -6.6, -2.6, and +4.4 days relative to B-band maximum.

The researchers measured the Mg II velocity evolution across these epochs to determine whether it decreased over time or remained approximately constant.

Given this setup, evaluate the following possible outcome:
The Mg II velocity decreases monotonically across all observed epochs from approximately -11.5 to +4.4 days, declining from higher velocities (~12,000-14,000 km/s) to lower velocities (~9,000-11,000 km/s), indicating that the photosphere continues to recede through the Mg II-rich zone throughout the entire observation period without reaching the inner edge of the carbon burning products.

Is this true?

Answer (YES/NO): NO